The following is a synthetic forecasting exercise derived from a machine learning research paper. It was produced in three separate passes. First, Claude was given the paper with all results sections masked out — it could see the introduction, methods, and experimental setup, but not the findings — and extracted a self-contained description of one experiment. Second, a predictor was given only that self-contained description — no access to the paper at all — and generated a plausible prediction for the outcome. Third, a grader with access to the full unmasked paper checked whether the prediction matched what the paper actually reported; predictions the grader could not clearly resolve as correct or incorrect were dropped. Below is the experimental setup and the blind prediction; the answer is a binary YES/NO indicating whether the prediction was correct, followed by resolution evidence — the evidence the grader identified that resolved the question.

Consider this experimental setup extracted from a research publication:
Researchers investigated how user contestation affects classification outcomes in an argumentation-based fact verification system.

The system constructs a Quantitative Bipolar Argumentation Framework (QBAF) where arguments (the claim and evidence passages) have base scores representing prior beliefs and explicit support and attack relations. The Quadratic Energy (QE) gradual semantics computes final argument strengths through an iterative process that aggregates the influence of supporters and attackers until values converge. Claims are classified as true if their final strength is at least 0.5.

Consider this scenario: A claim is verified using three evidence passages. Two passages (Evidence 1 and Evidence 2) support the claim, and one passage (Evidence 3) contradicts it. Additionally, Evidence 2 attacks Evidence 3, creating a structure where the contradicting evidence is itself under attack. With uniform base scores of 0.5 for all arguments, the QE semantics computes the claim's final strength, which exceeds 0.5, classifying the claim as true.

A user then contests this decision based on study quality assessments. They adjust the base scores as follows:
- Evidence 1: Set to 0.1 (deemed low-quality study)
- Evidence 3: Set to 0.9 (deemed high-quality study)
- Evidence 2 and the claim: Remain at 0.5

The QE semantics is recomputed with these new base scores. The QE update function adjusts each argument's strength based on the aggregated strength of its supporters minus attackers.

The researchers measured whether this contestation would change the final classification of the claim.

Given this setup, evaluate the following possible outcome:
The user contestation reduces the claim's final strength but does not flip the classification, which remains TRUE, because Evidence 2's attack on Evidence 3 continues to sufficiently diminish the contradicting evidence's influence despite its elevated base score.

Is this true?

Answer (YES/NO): NO